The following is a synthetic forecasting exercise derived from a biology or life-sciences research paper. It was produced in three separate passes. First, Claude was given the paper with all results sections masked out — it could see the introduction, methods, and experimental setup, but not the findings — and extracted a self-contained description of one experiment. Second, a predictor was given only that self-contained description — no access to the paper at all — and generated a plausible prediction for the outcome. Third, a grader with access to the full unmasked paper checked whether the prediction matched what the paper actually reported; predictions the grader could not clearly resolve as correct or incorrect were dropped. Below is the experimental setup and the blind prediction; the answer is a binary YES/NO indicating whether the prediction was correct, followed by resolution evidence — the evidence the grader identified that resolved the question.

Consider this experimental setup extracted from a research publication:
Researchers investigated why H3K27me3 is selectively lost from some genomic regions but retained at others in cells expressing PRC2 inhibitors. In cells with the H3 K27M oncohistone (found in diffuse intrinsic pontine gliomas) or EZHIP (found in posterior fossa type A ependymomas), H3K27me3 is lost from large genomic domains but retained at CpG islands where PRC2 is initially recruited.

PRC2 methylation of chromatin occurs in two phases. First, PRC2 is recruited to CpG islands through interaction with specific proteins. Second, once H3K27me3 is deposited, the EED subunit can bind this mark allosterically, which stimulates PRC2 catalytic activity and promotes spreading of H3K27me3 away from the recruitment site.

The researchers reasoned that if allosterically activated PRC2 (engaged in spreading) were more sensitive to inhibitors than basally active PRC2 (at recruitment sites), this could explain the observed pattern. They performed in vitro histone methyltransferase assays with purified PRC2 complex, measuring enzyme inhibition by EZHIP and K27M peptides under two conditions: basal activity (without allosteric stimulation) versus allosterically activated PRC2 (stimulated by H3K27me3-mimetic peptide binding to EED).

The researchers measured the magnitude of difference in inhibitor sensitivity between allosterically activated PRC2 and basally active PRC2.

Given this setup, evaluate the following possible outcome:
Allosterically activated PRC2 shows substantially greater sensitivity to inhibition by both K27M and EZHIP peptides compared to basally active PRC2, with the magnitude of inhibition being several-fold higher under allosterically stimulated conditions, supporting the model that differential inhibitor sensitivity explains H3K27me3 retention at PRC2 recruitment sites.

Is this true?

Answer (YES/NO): YES